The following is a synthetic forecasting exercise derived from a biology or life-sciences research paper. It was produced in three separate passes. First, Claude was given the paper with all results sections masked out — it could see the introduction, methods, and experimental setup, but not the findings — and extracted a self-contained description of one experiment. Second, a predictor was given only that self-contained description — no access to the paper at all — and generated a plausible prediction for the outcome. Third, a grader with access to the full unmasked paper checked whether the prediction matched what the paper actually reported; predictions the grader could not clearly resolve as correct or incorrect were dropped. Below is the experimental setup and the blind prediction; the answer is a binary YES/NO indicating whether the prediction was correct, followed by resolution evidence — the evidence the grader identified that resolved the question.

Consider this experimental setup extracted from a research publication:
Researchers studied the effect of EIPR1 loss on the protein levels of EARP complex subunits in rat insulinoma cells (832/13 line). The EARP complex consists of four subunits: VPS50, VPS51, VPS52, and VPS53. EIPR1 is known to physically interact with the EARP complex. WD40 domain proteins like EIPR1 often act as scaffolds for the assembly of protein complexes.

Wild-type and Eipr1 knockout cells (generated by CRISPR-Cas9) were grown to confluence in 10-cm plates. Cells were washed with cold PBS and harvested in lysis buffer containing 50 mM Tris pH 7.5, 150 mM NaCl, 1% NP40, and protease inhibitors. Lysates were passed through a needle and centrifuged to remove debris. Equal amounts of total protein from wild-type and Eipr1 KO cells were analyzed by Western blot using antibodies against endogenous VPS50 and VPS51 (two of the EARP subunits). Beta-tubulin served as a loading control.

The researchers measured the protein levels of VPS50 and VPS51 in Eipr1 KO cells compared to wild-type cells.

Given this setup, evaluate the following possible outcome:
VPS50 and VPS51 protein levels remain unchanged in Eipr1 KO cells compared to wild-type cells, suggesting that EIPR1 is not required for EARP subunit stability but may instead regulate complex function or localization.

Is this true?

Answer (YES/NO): NO